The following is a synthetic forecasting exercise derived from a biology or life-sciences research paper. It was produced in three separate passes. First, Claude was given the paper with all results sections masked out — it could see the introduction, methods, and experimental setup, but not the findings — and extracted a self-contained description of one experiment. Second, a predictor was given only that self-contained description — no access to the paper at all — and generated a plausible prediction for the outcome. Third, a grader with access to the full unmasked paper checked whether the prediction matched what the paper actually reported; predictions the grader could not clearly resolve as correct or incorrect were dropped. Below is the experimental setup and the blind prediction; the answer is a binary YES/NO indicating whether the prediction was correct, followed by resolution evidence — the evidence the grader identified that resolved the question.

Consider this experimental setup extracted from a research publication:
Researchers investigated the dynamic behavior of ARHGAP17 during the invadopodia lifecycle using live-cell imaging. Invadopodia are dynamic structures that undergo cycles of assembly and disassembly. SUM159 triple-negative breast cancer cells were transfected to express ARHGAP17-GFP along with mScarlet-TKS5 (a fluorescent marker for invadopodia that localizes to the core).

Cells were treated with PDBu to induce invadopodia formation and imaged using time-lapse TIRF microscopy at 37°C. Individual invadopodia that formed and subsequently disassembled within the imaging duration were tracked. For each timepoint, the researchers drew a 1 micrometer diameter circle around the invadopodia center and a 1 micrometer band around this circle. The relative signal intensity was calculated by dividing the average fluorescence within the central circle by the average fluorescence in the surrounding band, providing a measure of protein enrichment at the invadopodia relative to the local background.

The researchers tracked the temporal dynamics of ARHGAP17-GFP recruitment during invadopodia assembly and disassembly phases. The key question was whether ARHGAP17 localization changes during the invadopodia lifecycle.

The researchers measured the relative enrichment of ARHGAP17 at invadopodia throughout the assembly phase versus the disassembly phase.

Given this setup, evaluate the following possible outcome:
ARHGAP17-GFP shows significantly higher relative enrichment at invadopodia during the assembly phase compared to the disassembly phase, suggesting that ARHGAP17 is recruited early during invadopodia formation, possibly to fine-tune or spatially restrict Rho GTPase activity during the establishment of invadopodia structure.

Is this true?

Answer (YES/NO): NO